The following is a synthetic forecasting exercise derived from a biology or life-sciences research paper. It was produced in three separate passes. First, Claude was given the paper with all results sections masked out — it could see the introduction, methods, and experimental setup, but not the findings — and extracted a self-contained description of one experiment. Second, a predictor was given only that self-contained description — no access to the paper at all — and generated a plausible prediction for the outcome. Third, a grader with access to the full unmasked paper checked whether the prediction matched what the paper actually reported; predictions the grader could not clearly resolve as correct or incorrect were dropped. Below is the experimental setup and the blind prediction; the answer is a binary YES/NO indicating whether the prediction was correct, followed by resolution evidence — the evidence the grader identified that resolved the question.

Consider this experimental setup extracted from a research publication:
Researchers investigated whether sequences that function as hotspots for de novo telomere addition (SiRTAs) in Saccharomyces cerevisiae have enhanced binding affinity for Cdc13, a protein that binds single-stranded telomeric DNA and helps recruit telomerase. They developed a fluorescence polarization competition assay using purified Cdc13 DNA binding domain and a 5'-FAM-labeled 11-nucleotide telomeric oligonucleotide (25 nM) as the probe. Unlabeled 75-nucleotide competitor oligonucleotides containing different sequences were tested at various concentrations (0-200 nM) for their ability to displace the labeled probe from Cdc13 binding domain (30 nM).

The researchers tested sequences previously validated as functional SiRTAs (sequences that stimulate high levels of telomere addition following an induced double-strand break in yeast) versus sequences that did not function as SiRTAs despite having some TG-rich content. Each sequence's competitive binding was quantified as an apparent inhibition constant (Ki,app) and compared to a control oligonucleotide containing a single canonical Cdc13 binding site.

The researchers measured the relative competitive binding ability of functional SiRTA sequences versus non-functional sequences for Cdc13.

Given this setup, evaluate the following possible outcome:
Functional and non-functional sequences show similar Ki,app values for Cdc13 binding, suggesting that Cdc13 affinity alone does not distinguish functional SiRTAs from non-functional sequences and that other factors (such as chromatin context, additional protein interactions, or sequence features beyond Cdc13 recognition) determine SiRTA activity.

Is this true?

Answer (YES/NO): NO